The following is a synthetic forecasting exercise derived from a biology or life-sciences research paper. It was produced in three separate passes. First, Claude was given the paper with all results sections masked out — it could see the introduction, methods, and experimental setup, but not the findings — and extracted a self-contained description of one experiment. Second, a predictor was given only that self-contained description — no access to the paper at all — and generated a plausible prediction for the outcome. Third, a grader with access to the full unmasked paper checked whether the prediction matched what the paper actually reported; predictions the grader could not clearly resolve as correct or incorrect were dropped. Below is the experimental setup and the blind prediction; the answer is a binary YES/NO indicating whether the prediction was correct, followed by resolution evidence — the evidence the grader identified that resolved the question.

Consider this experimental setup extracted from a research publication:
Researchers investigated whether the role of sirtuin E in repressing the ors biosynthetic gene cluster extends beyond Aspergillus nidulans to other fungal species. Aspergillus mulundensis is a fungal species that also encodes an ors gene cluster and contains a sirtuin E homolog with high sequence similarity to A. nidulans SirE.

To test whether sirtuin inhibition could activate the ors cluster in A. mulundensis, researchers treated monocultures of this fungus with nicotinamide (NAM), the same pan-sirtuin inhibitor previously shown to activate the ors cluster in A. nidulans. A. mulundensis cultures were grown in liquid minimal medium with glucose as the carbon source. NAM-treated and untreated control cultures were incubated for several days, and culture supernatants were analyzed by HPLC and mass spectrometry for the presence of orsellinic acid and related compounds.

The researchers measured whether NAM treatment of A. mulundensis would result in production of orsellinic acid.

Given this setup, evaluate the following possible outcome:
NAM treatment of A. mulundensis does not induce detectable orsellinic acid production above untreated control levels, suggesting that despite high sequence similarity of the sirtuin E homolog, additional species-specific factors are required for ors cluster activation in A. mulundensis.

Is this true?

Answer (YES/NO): NO